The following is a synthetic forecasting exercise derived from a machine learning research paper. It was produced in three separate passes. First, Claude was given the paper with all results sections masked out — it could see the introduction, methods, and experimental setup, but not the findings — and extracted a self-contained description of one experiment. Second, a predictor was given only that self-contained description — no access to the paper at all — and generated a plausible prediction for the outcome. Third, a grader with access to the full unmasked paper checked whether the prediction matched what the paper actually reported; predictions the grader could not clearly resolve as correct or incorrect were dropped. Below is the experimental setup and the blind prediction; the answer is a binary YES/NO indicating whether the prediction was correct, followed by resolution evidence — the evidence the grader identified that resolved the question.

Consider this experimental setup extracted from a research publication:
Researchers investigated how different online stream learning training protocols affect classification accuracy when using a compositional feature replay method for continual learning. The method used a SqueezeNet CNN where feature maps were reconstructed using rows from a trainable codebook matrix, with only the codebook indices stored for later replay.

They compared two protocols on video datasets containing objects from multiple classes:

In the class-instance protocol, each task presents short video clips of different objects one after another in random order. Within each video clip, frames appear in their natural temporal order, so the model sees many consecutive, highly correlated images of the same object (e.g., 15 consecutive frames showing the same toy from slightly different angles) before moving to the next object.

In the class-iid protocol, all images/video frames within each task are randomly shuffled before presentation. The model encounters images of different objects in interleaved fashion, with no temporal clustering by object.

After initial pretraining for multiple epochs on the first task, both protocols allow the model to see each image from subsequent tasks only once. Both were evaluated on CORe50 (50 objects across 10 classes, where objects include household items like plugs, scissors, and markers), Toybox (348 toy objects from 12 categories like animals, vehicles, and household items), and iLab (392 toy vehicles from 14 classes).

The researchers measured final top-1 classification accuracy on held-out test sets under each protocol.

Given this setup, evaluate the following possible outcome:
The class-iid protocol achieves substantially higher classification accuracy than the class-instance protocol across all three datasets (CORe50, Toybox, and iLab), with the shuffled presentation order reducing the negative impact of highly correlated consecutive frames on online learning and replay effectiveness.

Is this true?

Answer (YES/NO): NO